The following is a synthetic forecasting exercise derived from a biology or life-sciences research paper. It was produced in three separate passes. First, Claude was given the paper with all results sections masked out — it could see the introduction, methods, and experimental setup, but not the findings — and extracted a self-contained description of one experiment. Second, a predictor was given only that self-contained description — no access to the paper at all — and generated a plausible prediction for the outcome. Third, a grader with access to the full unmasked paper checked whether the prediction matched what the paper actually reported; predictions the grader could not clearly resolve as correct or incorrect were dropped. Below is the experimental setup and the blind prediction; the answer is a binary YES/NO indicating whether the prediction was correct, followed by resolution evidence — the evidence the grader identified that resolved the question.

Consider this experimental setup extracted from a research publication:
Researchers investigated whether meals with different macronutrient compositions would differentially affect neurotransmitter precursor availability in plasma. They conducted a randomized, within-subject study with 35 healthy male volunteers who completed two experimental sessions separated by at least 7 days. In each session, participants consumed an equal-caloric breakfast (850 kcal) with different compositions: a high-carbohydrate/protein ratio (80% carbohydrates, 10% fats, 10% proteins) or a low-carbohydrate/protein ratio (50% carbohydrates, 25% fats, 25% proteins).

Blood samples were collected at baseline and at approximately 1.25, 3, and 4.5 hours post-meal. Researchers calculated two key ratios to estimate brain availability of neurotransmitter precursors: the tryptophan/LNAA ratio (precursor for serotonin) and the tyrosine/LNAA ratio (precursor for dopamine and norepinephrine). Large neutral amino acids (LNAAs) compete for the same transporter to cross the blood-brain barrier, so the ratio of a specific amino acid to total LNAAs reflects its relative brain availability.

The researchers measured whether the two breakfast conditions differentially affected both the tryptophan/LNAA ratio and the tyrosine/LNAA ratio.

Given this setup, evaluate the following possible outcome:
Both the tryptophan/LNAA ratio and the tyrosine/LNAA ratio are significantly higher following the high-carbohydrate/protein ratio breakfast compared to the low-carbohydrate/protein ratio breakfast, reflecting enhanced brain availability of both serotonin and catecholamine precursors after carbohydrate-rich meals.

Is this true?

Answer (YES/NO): NO